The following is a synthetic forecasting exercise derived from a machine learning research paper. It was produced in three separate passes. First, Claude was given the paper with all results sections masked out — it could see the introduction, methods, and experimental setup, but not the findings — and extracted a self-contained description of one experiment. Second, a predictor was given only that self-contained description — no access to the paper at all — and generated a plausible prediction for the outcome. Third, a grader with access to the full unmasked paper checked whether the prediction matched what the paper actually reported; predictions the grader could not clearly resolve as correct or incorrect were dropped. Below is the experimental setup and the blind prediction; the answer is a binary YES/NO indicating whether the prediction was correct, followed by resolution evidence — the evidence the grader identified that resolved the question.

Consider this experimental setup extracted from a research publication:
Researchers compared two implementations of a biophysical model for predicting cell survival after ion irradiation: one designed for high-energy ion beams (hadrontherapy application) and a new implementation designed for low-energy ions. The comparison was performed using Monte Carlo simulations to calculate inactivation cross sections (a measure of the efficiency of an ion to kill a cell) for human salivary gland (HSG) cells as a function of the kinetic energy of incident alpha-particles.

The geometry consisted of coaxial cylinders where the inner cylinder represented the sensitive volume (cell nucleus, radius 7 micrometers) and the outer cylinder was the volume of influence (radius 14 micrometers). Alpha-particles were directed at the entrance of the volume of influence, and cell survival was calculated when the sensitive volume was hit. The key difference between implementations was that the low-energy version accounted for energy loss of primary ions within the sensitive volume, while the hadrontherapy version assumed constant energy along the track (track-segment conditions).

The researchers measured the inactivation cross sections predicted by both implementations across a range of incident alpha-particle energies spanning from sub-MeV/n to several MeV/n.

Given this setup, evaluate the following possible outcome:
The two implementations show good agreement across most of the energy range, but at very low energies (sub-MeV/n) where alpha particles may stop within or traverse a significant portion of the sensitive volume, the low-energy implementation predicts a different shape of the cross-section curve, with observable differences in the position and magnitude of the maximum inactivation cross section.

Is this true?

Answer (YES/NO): YES